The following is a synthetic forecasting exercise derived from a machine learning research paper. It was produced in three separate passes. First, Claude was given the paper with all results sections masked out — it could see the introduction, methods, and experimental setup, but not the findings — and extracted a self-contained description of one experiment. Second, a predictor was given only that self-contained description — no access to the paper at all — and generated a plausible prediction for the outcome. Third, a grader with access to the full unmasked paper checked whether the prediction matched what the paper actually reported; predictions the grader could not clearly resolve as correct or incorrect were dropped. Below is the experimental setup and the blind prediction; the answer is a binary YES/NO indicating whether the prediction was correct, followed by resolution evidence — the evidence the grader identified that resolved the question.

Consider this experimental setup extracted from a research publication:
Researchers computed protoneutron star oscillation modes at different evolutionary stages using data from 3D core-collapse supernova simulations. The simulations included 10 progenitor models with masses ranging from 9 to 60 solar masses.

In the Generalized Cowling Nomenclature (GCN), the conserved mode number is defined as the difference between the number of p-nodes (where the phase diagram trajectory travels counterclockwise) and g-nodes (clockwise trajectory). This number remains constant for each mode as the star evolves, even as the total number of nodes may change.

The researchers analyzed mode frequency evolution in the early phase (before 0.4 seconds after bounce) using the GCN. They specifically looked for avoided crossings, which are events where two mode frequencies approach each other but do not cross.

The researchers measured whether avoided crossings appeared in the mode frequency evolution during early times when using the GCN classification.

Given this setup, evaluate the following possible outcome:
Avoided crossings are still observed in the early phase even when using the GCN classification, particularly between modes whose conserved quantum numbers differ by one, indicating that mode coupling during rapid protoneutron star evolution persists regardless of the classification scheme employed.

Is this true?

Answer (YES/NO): YES